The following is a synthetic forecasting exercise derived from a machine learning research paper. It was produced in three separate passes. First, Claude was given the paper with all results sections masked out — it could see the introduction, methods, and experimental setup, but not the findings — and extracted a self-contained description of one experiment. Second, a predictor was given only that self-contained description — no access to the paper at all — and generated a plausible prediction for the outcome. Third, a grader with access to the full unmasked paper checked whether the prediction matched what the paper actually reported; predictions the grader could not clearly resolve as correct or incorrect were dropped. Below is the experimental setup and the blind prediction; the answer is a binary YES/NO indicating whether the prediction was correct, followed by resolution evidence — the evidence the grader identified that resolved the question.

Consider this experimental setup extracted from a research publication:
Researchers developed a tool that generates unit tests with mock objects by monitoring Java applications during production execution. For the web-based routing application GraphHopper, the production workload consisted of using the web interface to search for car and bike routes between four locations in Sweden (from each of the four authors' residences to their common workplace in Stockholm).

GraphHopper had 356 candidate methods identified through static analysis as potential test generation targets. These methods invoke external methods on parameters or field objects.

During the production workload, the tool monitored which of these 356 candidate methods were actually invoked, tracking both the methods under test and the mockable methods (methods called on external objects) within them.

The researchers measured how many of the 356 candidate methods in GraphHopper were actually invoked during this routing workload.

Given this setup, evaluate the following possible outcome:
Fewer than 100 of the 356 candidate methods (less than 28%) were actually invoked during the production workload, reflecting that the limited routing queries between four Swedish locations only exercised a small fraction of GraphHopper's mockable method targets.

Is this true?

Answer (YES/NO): YES